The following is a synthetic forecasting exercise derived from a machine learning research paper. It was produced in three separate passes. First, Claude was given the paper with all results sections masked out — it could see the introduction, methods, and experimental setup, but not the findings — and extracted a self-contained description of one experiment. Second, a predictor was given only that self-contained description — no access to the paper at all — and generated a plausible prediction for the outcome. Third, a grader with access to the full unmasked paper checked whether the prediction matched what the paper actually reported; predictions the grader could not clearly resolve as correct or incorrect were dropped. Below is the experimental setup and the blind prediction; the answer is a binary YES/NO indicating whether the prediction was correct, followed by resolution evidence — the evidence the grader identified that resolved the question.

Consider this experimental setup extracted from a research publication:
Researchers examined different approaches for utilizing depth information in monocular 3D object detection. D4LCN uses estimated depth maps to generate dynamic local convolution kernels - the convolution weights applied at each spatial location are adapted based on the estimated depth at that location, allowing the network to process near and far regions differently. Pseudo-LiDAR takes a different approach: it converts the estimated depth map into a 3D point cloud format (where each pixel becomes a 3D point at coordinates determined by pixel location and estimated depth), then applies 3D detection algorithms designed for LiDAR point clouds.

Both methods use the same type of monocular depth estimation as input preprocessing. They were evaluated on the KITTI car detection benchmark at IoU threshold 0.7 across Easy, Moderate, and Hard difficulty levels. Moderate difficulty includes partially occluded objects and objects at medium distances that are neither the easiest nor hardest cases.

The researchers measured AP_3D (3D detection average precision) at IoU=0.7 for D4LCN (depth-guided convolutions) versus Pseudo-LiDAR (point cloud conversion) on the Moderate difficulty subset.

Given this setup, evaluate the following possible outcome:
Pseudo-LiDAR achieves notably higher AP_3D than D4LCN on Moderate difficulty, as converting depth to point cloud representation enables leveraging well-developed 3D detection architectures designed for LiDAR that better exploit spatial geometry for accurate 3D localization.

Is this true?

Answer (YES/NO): NO